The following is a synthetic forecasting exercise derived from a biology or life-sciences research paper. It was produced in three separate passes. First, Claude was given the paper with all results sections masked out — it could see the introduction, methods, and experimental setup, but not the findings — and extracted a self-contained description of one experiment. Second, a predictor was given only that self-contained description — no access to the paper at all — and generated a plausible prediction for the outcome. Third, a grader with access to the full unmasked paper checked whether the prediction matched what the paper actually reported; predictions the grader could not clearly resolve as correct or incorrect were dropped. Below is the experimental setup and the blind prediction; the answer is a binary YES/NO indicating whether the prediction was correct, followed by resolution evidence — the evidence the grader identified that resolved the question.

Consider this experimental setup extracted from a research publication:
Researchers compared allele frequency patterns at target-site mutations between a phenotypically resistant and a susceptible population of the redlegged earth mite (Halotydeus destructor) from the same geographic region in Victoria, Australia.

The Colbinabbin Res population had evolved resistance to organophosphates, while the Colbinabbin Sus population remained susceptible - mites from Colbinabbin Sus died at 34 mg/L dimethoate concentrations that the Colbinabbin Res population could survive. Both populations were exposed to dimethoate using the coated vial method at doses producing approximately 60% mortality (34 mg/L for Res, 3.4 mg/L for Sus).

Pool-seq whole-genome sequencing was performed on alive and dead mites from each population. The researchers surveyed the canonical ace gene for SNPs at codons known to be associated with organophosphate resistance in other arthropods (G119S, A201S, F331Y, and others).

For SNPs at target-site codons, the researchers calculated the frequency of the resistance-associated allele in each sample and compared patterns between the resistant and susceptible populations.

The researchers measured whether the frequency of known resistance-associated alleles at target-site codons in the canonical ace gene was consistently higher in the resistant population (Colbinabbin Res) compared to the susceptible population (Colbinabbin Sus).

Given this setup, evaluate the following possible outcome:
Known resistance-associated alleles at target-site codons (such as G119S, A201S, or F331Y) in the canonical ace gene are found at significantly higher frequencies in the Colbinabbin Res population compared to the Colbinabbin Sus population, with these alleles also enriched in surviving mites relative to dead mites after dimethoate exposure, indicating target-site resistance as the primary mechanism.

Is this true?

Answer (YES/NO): NO